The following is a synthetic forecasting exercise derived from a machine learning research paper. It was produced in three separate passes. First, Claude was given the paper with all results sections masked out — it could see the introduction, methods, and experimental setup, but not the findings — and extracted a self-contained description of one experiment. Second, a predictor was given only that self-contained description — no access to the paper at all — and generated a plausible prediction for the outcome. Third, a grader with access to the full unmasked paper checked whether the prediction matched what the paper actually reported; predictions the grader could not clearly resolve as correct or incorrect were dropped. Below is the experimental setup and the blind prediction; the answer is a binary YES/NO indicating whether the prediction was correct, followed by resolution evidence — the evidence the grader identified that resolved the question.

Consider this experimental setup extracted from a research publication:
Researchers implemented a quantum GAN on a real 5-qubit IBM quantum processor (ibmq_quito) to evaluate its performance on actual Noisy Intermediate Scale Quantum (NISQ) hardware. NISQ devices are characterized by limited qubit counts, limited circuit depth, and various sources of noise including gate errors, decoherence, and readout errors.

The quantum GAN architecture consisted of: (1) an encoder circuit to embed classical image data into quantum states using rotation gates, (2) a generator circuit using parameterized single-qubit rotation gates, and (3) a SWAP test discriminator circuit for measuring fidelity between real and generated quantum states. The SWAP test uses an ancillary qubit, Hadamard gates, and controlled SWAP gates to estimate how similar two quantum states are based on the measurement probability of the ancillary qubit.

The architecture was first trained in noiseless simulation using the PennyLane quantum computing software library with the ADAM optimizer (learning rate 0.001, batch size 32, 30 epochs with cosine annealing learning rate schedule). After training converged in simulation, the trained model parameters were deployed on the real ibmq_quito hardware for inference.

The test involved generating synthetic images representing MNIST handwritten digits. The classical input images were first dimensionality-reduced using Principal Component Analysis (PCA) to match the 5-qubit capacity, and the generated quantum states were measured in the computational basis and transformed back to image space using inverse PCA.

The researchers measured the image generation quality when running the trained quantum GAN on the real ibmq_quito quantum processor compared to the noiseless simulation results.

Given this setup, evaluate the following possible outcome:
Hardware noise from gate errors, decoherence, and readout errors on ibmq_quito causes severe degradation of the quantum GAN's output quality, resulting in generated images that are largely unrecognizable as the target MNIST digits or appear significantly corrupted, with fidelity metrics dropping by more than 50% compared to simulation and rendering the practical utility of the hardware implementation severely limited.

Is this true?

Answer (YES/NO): NO